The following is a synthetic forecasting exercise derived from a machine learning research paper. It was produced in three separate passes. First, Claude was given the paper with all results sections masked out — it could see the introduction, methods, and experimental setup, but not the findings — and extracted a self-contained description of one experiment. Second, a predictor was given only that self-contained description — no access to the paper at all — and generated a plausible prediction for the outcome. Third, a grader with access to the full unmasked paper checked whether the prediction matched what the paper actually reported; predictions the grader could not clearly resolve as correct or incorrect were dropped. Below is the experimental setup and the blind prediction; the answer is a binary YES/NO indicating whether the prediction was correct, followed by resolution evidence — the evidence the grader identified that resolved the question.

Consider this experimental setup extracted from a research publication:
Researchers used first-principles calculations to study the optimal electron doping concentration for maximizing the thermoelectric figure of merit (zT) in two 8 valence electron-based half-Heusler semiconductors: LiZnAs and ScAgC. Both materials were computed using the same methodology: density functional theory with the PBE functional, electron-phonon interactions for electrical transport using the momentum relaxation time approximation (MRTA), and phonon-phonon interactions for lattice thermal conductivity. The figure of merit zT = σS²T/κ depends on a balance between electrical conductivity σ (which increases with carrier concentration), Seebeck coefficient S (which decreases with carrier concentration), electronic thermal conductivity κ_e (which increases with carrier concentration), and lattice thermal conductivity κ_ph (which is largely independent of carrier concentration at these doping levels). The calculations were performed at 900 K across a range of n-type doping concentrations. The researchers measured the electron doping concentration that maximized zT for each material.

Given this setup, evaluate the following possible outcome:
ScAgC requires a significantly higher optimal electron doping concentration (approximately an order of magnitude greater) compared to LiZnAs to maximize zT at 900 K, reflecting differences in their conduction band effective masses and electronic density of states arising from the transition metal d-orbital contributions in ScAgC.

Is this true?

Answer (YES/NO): YES